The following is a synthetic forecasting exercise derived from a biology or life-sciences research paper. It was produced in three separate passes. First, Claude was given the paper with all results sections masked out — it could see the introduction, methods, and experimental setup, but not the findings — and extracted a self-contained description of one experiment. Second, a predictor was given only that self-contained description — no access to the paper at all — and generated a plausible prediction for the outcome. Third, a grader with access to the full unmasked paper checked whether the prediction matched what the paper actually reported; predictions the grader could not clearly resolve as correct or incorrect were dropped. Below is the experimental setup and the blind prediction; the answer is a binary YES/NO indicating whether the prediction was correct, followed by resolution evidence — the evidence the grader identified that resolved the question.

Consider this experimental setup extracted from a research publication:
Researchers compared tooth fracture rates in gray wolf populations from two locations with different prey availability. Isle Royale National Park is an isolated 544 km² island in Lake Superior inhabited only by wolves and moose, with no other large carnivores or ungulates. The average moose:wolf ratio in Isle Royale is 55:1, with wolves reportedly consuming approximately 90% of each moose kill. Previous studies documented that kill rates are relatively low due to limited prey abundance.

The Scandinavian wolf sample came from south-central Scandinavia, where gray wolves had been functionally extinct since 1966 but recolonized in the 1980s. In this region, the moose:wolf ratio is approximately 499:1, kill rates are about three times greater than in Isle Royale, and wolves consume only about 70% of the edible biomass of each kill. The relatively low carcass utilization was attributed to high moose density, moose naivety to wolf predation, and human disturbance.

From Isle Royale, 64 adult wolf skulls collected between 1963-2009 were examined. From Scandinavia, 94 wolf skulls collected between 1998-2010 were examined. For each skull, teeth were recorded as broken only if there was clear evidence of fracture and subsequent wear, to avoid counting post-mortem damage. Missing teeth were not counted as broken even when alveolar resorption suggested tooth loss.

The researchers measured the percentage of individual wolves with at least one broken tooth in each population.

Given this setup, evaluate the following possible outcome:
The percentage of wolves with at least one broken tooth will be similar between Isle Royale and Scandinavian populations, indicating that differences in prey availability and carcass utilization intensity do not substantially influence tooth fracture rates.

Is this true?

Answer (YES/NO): NO